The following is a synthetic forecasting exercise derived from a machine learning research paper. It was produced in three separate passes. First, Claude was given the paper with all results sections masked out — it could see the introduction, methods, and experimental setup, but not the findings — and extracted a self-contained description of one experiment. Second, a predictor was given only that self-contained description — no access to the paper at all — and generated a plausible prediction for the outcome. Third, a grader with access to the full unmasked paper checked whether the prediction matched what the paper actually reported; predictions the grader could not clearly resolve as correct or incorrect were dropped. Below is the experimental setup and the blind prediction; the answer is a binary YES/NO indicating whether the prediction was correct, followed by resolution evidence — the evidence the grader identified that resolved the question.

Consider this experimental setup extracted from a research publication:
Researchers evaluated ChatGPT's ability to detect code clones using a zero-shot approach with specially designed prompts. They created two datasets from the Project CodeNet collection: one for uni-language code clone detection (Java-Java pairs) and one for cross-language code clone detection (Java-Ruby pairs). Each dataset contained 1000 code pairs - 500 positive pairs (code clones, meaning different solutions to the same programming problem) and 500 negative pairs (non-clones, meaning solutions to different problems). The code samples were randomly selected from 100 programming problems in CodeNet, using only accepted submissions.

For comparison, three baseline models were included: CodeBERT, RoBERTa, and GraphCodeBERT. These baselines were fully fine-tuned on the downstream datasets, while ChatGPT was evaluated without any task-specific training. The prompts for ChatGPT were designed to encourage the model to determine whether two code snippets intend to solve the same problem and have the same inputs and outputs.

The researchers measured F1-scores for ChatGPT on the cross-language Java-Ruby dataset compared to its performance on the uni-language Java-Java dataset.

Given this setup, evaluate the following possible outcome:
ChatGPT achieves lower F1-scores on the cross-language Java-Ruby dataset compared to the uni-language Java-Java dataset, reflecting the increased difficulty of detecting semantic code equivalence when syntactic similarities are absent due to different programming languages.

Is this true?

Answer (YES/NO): NO